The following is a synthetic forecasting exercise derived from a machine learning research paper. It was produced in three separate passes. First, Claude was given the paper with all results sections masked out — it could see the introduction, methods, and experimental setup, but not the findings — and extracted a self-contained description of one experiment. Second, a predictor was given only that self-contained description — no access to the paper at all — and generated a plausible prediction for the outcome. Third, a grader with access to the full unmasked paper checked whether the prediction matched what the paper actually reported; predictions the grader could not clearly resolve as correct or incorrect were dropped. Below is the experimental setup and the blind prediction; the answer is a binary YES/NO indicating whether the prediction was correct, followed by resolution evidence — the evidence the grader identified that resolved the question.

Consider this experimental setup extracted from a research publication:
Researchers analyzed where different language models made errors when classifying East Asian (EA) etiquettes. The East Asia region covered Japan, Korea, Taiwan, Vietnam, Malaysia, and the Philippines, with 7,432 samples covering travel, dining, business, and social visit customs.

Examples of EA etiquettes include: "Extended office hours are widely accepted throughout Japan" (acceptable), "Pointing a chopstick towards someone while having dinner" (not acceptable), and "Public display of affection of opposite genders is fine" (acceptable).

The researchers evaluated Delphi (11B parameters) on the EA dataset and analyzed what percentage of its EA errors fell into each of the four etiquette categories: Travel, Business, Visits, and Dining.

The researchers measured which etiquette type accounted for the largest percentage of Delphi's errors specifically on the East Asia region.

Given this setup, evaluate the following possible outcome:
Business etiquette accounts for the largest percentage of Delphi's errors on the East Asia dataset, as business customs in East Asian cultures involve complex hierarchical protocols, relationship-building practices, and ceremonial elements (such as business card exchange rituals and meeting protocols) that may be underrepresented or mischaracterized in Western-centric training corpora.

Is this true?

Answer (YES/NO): NO